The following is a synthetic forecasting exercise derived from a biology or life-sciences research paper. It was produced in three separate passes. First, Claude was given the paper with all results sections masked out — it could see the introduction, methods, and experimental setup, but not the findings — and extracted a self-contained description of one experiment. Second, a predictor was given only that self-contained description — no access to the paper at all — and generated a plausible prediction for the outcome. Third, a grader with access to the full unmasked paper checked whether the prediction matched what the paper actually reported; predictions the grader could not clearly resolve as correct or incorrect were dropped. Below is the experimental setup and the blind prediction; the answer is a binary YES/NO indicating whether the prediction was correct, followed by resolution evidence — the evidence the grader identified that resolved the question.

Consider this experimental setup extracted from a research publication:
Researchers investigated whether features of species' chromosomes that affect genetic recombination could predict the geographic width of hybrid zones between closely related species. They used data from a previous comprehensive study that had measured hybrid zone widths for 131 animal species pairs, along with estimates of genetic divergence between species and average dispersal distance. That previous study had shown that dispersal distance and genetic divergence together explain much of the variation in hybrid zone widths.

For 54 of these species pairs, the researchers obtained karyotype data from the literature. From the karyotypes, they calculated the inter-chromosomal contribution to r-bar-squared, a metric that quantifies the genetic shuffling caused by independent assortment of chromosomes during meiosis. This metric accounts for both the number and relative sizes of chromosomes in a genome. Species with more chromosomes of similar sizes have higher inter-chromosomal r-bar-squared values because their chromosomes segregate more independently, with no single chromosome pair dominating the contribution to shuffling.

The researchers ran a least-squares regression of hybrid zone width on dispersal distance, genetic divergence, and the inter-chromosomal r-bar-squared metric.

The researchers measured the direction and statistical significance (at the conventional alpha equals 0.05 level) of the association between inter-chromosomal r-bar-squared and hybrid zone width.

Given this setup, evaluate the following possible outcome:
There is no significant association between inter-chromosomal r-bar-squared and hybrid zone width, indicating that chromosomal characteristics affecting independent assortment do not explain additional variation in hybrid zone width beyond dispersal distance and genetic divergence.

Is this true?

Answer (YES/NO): NO